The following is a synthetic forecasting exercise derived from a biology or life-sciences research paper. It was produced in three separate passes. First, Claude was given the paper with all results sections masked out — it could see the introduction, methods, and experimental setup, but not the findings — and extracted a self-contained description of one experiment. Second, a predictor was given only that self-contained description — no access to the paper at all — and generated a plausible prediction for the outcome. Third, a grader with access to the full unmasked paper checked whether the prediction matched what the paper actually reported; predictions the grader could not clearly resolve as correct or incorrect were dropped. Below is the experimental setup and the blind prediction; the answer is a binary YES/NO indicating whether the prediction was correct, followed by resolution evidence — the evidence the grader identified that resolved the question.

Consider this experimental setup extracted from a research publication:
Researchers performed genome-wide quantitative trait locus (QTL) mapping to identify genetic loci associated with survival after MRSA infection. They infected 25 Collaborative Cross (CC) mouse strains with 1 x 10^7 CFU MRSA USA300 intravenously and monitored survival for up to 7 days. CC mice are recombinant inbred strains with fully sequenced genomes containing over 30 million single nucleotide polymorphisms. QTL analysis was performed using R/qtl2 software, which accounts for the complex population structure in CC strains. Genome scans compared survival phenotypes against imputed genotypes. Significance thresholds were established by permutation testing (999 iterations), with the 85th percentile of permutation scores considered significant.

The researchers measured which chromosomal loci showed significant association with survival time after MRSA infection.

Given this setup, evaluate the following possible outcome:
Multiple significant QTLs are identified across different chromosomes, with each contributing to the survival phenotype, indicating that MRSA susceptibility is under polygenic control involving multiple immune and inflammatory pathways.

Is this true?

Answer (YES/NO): YES